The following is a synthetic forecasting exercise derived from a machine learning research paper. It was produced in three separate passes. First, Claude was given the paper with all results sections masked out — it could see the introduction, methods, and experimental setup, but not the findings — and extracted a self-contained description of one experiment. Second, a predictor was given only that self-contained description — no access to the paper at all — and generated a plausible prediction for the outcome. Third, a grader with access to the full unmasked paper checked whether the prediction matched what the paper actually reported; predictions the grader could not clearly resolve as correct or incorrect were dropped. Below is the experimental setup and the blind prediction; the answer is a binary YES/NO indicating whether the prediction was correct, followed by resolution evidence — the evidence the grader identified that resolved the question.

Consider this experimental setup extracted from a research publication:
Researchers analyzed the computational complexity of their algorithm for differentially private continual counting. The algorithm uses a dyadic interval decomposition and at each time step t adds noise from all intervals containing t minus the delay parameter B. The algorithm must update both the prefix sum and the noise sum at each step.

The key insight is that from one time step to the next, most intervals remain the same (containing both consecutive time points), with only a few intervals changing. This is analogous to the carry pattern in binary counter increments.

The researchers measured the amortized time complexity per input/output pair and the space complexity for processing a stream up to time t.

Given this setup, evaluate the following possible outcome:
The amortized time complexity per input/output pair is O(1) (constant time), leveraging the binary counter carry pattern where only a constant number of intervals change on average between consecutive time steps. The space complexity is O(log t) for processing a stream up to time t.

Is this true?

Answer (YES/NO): NO